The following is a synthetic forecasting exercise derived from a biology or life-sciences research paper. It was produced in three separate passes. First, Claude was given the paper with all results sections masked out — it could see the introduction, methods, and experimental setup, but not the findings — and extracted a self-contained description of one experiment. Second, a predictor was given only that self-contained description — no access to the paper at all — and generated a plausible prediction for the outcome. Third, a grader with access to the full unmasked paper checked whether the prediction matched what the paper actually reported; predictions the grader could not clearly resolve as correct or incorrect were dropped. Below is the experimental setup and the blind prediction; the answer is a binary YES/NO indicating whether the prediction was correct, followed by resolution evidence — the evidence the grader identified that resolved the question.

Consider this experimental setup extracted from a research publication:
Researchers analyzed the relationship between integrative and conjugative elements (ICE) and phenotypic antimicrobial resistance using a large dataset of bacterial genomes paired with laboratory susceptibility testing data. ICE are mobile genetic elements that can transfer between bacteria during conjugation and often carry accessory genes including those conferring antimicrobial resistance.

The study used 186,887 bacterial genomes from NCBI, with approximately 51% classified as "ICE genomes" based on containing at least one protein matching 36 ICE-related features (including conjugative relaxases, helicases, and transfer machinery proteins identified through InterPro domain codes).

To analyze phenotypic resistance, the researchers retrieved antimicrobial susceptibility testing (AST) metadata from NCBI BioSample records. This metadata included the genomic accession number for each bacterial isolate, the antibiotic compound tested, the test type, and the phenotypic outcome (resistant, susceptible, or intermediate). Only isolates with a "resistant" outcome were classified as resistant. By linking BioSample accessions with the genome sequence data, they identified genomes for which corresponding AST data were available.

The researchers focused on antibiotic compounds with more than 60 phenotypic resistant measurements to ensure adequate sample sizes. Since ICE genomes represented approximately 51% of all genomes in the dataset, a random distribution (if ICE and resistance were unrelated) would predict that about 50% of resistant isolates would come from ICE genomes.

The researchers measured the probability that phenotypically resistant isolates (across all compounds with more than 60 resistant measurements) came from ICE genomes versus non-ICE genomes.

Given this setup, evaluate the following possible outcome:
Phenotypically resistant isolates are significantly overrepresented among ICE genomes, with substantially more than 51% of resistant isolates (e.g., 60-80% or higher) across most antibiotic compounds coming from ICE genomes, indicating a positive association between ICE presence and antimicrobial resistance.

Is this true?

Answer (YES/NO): YES